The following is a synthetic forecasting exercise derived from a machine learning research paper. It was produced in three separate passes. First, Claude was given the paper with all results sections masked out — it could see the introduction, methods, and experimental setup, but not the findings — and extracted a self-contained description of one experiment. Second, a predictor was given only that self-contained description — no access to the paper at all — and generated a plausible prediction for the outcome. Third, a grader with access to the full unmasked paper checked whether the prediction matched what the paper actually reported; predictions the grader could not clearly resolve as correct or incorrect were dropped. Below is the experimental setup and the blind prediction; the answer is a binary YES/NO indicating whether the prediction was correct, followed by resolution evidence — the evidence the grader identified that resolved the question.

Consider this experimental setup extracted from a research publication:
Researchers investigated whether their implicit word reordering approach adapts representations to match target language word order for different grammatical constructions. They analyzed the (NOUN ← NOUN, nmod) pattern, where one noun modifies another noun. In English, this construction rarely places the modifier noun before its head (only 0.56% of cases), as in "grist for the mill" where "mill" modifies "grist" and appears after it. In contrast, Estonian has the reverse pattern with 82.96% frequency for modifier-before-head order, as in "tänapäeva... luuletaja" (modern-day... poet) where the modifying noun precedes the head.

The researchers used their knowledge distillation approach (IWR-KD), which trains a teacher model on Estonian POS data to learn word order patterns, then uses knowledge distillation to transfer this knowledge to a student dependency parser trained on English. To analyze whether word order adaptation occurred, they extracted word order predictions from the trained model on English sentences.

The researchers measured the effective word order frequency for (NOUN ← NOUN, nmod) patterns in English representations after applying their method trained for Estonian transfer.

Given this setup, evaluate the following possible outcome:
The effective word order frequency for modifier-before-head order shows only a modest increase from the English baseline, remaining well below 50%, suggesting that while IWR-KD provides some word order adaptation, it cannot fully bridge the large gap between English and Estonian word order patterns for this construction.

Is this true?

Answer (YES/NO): NO